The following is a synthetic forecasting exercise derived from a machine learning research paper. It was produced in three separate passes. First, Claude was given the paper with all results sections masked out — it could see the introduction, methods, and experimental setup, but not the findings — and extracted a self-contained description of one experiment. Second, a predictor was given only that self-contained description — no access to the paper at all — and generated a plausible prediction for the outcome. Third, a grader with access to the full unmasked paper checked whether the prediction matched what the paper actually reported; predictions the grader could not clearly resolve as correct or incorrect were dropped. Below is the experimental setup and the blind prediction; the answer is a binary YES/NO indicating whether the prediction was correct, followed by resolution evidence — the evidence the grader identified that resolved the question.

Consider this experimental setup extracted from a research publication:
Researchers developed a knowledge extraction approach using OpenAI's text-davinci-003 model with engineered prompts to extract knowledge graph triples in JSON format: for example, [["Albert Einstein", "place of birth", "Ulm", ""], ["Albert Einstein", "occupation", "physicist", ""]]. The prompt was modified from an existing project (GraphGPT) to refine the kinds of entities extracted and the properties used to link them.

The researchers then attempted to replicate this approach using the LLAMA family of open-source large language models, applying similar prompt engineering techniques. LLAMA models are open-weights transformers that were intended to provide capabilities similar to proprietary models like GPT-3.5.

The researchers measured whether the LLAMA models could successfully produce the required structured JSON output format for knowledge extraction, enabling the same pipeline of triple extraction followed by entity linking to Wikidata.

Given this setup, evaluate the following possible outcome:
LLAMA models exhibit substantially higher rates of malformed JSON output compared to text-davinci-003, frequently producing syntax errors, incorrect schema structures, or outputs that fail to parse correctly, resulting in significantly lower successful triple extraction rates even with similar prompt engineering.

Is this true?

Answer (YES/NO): YES